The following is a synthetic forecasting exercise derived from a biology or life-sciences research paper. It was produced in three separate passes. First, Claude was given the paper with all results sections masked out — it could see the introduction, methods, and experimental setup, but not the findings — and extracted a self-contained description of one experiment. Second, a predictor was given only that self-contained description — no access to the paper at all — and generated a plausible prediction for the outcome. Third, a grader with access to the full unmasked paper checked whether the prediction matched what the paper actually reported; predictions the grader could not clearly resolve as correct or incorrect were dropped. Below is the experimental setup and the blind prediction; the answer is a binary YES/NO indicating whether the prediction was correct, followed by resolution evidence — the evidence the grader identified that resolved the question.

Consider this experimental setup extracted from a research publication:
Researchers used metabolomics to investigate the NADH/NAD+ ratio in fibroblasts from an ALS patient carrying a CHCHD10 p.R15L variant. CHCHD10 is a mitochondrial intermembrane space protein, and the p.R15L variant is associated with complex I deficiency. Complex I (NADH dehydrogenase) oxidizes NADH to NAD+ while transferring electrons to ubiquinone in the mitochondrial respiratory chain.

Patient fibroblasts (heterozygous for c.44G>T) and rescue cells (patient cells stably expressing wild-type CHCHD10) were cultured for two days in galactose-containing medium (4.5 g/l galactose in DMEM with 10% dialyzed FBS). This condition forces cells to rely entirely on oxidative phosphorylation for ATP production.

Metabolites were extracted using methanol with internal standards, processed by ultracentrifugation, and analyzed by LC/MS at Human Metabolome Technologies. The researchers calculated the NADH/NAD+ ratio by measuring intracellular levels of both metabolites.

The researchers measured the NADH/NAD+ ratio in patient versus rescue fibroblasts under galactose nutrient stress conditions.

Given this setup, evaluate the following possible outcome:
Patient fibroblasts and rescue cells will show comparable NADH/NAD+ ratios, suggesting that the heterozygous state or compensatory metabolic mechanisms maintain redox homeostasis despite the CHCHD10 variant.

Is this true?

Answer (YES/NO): NO